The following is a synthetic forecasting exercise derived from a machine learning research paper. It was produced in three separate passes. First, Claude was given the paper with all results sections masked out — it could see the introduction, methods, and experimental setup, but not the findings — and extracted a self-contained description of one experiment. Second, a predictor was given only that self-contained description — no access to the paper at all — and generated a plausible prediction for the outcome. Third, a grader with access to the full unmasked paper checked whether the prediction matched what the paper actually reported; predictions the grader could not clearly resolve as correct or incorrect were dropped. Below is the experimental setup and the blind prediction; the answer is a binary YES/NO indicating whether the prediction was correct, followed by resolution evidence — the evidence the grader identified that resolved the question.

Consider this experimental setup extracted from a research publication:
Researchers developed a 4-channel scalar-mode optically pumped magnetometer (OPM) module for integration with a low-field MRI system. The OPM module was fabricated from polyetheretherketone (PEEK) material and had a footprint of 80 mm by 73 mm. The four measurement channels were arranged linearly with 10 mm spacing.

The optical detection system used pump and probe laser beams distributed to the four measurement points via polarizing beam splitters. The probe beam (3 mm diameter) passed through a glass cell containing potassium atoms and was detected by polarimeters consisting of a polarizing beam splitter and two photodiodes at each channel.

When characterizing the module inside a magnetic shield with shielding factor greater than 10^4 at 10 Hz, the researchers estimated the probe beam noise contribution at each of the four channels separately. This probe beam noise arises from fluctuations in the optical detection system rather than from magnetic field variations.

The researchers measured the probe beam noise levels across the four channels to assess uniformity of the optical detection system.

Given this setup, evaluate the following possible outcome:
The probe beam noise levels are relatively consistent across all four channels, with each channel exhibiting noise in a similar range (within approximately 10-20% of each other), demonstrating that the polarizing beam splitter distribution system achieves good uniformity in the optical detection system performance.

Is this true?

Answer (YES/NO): NO